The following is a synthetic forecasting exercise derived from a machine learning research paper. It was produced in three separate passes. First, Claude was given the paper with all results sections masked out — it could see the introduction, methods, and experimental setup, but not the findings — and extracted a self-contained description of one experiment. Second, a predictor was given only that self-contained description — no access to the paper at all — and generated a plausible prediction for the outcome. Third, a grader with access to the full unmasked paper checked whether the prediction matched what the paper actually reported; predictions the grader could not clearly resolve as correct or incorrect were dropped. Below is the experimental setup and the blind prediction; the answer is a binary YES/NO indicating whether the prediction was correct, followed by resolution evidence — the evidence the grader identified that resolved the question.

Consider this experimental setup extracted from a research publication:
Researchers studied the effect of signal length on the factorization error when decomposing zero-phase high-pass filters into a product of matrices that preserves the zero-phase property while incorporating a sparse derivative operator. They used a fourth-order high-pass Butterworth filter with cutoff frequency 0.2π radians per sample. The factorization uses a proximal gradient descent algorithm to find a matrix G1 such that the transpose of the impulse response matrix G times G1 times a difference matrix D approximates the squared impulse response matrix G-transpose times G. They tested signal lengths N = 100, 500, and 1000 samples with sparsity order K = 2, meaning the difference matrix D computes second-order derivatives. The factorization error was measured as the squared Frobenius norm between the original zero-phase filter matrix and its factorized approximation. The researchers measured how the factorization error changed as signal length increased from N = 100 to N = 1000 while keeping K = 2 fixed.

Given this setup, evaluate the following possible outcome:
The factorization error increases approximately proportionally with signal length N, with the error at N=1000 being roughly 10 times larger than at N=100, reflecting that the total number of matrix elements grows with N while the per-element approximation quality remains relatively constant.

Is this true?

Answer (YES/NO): NO